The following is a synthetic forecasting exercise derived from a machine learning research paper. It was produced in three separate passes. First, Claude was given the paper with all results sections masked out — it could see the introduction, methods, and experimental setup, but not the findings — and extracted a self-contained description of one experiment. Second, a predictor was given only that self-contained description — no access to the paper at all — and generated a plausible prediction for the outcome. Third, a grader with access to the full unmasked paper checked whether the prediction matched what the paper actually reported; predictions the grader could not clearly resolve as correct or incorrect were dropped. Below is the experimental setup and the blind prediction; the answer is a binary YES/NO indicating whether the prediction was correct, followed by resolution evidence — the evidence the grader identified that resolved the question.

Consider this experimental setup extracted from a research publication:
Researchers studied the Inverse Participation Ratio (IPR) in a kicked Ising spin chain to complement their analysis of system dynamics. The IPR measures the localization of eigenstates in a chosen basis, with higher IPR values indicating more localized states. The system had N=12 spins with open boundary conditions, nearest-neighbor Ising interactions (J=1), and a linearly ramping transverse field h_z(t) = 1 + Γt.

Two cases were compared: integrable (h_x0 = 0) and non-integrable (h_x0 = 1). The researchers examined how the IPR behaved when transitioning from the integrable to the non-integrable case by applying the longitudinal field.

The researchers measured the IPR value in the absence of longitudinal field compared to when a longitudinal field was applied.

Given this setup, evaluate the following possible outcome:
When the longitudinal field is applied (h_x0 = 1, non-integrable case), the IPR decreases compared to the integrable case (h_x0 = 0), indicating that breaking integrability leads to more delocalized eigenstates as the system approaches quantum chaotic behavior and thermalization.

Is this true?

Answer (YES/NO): YES